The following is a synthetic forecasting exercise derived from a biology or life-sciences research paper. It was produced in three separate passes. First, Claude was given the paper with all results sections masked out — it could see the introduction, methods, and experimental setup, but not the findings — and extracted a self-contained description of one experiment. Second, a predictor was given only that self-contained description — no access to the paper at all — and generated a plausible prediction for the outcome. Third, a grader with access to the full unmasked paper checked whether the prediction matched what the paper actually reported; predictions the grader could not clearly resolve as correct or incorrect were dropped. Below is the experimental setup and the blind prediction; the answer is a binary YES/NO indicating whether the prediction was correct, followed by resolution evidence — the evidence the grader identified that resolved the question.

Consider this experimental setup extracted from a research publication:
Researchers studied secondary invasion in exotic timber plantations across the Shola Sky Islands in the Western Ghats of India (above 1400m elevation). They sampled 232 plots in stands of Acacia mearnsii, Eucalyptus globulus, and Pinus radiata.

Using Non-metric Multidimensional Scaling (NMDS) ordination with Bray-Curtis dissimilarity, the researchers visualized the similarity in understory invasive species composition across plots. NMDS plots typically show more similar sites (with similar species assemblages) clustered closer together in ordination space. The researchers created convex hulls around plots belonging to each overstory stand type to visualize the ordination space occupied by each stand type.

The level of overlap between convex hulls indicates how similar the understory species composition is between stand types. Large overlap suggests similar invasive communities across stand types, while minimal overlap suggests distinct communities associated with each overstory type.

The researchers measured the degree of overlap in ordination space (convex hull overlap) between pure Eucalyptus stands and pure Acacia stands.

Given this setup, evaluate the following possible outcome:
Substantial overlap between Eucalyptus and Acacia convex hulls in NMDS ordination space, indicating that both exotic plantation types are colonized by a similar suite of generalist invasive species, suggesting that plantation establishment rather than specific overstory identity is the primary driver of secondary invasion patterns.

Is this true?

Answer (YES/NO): NO